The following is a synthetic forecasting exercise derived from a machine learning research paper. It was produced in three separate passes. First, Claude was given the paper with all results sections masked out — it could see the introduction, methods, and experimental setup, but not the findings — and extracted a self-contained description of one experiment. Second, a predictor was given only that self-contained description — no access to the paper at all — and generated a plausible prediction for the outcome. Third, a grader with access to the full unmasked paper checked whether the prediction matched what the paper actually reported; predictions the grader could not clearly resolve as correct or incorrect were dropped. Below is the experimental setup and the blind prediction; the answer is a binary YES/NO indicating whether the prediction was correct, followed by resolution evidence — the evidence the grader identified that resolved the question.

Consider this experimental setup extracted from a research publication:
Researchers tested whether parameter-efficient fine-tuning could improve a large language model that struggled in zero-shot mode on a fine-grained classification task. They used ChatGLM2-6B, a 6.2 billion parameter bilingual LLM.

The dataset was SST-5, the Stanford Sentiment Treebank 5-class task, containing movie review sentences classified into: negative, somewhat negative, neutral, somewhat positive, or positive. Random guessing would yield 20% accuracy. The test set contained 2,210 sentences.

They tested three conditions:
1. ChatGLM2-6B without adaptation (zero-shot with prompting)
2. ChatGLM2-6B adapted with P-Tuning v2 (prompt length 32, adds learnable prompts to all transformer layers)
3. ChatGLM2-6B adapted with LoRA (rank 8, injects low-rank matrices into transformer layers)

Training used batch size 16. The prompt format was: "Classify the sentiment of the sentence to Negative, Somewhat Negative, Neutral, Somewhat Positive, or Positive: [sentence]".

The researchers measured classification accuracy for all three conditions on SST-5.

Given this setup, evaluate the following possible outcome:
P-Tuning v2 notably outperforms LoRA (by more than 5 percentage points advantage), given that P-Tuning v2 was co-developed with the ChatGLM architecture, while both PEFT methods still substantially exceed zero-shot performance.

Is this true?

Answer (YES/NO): NO